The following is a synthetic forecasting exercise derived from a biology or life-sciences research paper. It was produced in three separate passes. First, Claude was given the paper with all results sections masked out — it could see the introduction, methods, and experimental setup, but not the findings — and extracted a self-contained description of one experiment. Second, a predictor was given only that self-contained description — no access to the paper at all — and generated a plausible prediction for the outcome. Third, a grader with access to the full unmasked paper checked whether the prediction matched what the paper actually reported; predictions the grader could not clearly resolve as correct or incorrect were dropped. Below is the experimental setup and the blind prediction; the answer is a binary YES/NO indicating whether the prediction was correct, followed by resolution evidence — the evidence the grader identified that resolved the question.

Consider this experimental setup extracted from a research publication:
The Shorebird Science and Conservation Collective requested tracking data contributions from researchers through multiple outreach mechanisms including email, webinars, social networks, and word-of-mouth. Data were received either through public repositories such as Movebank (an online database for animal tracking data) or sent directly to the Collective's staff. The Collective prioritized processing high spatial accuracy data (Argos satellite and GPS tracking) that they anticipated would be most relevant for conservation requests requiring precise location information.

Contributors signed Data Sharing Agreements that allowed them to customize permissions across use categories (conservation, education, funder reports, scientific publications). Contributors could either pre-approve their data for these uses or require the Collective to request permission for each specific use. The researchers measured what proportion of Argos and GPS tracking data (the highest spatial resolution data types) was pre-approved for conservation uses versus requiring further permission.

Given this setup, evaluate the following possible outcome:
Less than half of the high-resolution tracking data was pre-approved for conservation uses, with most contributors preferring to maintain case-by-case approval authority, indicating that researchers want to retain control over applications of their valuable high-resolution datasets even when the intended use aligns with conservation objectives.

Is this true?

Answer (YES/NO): YES